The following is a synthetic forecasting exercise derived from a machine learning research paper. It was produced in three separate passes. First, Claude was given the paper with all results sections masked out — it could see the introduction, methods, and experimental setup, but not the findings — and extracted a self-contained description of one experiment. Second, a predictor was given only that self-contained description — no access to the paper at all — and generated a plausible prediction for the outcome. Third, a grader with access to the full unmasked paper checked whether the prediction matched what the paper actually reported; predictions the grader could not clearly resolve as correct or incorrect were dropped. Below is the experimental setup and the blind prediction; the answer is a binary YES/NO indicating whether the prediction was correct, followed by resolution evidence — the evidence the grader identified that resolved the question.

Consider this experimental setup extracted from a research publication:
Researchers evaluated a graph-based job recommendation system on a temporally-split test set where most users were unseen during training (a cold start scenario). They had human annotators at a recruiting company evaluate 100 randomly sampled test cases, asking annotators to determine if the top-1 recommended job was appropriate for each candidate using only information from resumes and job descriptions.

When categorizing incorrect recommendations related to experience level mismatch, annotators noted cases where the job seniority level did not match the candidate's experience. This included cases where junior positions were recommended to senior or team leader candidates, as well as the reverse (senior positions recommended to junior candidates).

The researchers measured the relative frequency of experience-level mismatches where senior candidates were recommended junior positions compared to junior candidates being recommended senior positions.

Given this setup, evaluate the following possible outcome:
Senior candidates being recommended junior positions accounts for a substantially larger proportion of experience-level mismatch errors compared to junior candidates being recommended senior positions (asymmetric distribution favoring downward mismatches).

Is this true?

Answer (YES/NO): YES